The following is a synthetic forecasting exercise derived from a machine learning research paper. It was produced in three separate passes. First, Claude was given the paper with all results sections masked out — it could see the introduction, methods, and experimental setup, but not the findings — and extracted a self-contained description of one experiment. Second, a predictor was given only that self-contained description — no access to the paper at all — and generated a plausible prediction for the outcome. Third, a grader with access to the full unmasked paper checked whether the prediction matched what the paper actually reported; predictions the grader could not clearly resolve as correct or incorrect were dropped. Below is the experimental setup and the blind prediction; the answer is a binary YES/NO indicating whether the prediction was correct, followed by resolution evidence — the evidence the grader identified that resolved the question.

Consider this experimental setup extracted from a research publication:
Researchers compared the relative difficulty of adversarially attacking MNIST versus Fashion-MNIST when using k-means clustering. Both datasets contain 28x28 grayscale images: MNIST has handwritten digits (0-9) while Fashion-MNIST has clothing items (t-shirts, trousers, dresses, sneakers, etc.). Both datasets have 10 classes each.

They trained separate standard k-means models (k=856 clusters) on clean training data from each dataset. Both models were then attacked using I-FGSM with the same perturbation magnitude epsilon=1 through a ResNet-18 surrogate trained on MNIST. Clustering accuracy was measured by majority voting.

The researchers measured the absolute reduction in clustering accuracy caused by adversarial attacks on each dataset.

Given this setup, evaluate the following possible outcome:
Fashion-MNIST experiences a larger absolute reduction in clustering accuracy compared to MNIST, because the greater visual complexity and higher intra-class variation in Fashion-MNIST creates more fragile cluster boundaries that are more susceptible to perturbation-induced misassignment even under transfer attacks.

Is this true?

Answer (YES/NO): NO